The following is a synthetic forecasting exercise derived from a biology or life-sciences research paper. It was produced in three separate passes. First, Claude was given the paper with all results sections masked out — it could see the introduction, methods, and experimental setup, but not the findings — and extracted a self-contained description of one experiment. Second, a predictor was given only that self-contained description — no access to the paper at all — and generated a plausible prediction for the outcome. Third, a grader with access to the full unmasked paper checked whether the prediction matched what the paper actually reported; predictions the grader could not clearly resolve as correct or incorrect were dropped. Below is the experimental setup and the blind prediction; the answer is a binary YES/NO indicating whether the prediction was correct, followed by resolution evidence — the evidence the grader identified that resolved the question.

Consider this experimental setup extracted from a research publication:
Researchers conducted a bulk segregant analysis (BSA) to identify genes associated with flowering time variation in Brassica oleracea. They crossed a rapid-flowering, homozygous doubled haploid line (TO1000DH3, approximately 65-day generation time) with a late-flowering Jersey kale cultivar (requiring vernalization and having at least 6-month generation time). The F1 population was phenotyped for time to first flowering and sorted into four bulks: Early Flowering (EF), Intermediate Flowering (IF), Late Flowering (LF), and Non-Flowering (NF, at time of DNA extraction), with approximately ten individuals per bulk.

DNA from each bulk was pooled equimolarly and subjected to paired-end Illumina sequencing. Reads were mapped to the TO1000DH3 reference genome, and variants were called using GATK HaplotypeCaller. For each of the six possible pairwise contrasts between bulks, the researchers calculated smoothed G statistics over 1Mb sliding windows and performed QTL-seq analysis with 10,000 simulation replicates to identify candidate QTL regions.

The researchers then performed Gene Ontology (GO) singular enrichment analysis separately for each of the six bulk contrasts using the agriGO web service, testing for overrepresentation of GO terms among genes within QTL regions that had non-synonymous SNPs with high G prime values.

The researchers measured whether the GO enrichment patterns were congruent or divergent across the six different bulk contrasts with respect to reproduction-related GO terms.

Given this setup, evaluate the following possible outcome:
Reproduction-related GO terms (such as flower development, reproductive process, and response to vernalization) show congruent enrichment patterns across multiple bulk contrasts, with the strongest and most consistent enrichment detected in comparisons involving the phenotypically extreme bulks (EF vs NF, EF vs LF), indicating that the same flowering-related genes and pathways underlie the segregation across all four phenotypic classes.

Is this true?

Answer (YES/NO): NO